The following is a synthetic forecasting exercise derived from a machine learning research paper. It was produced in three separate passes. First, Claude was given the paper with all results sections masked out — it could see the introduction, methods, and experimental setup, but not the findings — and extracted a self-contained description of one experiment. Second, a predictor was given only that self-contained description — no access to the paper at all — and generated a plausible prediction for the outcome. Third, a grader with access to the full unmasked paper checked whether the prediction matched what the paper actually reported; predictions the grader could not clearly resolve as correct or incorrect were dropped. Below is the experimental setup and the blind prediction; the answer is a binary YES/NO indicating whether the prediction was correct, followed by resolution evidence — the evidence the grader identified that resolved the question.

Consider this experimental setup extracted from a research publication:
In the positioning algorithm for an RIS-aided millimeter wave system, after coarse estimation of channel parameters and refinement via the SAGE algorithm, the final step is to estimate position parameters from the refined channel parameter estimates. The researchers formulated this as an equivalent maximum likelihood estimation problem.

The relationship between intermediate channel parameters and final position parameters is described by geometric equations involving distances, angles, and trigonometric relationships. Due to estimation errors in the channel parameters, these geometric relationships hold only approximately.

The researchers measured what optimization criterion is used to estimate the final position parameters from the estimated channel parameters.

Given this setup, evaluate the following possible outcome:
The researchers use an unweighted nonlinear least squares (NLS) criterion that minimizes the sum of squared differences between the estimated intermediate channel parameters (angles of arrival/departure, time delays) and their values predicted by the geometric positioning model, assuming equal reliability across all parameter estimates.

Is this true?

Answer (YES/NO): NO